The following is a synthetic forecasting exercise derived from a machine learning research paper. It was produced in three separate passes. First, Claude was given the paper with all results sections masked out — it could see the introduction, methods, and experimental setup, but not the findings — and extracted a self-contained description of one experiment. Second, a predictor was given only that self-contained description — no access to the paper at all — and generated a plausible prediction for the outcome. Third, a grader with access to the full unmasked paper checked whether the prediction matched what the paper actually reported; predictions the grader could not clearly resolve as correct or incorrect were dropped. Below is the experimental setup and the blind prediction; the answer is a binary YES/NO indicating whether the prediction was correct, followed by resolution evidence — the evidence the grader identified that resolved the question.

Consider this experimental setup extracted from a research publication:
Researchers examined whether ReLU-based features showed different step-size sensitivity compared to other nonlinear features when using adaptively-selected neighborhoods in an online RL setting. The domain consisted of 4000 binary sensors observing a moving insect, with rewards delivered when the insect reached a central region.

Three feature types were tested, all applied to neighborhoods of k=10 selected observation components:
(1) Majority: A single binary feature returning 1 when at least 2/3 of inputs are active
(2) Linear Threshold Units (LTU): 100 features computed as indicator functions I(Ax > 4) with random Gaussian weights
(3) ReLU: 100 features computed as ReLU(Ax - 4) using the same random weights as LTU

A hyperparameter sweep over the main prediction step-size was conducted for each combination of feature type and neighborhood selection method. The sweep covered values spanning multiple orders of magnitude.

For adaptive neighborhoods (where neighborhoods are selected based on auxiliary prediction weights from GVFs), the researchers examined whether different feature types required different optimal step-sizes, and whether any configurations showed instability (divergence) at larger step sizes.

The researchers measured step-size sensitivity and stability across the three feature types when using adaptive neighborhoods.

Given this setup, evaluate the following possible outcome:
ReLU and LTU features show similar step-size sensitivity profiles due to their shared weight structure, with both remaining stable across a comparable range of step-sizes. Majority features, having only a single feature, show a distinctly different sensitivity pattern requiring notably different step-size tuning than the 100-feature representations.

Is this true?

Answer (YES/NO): NO